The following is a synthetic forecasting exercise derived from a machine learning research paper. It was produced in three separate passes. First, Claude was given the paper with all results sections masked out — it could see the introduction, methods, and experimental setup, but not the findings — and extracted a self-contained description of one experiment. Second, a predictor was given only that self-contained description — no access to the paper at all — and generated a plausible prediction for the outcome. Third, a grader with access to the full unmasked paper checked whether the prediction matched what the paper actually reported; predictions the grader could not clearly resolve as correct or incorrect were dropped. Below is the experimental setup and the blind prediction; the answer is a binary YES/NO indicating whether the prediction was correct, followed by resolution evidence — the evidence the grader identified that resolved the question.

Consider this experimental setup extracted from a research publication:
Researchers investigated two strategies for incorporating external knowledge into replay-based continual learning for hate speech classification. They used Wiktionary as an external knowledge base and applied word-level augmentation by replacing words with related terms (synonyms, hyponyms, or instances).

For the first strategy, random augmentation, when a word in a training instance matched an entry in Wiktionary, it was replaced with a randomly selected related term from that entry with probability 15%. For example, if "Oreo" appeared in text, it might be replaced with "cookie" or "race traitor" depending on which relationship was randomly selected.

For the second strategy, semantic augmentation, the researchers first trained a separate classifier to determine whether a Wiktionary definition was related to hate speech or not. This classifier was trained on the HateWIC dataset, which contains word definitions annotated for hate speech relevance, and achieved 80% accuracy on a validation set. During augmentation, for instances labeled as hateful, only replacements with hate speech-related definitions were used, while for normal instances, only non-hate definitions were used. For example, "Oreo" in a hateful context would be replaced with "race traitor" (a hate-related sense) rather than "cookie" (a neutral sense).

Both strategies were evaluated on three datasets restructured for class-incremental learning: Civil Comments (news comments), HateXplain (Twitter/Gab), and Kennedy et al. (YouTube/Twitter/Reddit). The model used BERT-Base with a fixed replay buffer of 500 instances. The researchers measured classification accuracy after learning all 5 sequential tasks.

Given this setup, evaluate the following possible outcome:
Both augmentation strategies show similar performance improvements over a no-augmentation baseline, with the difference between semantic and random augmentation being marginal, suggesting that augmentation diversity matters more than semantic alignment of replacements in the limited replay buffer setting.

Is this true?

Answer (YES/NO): NO